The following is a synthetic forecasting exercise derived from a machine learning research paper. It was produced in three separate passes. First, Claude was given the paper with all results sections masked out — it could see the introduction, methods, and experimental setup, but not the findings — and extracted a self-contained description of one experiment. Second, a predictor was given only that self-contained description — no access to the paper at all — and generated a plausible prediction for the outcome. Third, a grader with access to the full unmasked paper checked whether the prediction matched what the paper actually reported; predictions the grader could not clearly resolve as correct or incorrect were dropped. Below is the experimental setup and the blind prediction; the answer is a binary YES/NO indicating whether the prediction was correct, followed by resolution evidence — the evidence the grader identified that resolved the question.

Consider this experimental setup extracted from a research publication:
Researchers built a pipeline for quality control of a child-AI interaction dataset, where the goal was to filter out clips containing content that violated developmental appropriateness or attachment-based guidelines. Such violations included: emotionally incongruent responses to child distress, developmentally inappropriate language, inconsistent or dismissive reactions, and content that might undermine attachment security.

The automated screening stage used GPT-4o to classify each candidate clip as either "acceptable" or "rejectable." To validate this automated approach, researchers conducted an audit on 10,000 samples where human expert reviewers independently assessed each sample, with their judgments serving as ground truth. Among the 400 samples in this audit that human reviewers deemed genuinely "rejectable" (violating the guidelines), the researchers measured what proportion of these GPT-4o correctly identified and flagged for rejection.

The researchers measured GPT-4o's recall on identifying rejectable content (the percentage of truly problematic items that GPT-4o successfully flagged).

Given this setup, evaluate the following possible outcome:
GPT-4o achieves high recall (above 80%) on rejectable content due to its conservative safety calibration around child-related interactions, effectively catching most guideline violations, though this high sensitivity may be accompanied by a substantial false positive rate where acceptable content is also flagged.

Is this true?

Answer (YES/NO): NO